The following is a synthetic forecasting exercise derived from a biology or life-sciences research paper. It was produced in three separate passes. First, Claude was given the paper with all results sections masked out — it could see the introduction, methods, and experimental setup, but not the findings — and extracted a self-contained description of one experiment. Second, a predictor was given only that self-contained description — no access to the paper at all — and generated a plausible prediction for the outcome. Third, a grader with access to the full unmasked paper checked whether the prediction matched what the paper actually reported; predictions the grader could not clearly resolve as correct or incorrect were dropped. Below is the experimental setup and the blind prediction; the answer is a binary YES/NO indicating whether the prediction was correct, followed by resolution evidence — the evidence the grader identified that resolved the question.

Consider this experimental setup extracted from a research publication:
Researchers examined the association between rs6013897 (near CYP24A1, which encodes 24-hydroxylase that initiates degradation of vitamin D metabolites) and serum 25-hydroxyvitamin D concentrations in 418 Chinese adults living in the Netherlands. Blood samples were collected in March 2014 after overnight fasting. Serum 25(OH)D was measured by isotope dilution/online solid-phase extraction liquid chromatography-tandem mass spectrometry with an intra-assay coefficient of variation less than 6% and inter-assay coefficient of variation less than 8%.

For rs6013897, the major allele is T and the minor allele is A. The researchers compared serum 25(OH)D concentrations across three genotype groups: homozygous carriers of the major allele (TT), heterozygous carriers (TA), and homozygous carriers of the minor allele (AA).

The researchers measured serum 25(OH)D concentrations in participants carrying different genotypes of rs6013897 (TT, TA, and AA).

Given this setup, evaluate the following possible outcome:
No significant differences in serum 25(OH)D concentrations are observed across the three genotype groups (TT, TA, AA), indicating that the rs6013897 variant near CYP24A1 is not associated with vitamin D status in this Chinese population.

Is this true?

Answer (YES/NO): NO